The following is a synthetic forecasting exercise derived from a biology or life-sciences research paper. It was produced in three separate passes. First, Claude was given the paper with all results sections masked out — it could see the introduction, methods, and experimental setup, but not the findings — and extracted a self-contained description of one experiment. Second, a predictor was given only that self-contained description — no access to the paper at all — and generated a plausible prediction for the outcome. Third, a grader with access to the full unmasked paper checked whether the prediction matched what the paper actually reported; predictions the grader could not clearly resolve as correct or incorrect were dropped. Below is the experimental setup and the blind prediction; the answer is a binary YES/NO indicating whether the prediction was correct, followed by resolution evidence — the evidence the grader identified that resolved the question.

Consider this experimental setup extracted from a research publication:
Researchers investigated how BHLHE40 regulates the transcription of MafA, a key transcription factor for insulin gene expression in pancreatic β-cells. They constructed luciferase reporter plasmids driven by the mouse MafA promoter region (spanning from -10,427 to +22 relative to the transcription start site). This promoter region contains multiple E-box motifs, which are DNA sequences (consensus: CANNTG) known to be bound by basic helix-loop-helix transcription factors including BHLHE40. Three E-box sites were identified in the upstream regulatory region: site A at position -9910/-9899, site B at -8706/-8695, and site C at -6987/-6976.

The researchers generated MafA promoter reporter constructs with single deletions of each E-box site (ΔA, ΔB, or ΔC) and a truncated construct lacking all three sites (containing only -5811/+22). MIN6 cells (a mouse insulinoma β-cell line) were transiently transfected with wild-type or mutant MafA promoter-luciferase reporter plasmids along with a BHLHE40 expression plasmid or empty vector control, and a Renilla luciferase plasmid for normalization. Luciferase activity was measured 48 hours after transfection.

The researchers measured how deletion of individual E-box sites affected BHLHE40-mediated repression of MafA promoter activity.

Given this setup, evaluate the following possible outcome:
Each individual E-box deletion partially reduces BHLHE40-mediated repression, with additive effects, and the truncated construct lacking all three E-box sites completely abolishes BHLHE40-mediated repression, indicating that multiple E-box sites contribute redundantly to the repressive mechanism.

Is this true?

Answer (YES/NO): NO